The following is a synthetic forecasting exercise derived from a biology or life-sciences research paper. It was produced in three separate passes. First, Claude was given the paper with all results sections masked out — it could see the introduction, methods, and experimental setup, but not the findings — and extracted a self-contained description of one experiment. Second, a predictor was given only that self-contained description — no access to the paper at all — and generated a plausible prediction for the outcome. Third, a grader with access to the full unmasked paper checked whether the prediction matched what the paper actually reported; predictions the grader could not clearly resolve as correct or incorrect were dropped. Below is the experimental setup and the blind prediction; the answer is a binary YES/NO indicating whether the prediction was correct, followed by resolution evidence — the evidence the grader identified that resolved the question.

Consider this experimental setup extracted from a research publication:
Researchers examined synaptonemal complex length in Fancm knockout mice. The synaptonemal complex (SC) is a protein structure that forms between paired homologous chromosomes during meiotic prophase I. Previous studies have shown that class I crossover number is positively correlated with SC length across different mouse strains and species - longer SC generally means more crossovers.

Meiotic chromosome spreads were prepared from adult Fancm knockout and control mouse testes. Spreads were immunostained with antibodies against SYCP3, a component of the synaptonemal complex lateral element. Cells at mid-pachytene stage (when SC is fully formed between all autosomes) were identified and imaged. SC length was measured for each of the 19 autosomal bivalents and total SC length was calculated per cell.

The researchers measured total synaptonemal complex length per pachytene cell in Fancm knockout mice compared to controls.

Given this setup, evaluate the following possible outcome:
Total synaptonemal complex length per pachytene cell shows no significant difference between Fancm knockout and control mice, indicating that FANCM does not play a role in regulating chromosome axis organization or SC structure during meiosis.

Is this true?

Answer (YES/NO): YES